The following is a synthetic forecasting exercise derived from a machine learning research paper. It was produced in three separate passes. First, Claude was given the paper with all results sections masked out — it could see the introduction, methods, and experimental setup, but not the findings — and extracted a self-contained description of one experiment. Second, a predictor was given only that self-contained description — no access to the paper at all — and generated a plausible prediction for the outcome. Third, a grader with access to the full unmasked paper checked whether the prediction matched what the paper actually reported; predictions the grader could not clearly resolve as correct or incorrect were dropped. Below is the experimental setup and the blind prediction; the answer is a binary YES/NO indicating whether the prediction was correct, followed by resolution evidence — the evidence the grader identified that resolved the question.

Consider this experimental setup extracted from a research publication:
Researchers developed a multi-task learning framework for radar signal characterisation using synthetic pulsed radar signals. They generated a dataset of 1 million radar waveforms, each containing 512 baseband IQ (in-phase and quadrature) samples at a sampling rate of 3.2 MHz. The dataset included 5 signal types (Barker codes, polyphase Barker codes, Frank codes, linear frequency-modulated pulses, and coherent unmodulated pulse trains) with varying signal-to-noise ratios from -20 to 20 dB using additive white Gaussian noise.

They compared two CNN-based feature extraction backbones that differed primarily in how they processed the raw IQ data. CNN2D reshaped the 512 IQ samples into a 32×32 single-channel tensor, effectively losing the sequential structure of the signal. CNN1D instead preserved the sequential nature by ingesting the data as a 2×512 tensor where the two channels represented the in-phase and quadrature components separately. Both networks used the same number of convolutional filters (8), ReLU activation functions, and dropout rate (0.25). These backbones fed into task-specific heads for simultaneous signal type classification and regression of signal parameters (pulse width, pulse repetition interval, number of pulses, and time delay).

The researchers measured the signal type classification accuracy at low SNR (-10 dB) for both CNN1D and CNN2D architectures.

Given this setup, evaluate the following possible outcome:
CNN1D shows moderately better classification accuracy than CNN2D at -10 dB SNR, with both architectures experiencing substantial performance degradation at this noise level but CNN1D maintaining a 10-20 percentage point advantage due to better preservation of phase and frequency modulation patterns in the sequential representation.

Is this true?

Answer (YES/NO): NO